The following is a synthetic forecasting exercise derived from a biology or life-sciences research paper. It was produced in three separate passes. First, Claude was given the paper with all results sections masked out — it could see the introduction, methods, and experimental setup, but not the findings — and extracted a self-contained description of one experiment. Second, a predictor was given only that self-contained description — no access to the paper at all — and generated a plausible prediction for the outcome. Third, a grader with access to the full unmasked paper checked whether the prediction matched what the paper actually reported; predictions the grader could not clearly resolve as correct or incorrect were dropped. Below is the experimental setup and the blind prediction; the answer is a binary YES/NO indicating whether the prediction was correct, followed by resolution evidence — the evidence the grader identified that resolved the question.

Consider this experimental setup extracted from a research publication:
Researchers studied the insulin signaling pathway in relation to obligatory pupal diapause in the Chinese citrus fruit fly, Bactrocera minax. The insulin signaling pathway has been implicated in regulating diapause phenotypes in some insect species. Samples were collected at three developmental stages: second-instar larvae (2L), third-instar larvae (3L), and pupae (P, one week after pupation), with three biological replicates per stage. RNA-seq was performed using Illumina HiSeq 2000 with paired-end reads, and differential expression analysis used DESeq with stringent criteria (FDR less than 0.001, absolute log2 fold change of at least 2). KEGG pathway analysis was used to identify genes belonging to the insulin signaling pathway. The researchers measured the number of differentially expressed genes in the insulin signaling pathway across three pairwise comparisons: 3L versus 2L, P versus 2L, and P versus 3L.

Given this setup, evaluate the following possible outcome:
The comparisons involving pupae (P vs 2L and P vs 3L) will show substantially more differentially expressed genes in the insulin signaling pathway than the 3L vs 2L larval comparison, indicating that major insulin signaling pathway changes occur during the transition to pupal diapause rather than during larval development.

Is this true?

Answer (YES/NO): YES